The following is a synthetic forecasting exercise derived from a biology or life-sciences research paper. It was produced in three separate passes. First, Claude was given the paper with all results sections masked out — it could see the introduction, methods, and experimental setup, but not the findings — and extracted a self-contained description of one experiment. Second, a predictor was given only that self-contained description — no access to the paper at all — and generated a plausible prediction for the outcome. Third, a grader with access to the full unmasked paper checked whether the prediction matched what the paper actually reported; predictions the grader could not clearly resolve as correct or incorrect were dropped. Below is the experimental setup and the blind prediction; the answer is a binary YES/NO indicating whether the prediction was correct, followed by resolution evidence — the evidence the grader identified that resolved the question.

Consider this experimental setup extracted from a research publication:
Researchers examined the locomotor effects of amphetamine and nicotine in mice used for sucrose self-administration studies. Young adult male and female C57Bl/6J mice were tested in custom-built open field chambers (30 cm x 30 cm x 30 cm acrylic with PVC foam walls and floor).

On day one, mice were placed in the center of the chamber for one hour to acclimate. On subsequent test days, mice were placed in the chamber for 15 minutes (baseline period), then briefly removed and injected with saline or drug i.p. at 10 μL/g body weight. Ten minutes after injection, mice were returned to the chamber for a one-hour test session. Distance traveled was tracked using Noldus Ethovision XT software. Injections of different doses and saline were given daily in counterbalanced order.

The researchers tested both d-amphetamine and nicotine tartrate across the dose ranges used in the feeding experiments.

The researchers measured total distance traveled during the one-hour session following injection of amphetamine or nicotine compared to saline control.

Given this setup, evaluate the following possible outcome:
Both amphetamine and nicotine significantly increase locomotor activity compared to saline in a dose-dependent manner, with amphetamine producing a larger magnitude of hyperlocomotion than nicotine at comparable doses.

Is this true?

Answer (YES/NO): NO